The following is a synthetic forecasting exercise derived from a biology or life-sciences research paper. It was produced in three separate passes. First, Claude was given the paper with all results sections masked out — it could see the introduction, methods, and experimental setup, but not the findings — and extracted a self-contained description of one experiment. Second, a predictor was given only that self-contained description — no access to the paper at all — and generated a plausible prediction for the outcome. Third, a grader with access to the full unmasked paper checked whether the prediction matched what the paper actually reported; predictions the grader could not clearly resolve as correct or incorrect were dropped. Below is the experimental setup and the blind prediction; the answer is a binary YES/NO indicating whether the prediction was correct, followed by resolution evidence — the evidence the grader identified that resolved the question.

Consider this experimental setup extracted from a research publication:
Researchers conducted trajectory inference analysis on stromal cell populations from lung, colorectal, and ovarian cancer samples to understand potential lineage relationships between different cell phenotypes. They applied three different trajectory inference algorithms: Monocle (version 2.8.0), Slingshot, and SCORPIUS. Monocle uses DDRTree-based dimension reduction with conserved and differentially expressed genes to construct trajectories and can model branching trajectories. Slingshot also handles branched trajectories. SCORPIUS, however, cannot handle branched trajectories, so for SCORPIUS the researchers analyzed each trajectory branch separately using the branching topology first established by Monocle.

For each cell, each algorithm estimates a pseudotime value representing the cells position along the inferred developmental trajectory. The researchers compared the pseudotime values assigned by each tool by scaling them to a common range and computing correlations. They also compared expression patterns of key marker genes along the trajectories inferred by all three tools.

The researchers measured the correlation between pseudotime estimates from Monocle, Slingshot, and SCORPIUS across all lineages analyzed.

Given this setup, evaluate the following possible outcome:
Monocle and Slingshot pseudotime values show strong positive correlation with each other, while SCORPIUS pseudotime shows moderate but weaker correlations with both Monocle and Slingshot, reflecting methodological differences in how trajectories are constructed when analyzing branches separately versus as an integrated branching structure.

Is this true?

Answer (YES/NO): NO